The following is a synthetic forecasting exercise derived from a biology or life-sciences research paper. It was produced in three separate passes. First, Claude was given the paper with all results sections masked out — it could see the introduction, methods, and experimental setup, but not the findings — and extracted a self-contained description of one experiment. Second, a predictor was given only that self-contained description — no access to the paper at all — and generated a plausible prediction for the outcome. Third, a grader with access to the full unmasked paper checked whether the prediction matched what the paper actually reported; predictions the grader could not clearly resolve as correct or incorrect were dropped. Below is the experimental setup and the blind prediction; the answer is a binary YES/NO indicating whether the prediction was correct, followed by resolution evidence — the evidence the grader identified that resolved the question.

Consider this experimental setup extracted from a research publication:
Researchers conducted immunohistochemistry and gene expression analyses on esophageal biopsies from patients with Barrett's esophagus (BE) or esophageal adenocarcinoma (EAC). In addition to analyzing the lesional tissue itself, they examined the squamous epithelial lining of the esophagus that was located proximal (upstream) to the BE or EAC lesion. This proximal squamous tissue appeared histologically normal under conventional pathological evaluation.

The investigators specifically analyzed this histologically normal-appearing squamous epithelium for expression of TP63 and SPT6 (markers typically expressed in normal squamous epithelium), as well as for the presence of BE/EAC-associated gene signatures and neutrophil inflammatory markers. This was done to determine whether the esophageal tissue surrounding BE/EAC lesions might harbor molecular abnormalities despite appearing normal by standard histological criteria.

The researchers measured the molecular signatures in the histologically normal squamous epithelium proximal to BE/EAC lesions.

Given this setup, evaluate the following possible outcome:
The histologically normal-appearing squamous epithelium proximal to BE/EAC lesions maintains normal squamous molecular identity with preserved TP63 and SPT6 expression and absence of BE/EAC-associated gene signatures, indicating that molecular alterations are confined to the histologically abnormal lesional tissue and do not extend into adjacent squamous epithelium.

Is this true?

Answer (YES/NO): NO